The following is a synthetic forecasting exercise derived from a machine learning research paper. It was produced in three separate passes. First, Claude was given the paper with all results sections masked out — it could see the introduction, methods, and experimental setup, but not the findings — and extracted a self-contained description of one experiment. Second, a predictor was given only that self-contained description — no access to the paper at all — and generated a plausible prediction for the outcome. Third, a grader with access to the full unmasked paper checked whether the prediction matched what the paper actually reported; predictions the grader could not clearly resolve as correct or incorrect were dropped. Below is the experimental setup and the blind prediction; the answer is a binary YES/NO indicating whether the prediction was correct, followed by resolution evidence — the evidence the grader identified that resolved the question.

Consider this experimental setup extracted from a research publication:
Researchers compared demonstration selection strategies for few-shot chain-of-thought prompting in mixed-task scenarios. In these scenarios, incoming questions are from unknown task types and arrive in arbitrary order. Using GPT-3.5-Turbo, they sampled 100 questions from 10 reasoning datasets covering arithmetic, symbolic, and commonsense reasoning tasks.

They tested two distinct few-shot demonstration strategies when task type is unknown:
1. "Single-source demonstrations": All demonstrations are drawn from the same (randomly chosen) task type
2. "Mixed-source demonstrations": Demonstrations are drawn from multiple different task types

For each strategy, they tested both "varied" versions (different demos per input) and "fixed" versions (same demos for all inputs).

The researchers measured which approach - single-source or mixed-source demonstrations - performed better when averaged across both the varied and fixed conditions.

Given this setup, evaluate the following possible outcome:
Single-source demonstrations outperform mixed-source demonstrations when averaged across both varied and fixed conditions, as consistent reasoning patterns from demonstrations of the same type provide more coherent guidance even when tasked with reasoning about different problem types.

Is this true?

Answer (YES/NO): YES